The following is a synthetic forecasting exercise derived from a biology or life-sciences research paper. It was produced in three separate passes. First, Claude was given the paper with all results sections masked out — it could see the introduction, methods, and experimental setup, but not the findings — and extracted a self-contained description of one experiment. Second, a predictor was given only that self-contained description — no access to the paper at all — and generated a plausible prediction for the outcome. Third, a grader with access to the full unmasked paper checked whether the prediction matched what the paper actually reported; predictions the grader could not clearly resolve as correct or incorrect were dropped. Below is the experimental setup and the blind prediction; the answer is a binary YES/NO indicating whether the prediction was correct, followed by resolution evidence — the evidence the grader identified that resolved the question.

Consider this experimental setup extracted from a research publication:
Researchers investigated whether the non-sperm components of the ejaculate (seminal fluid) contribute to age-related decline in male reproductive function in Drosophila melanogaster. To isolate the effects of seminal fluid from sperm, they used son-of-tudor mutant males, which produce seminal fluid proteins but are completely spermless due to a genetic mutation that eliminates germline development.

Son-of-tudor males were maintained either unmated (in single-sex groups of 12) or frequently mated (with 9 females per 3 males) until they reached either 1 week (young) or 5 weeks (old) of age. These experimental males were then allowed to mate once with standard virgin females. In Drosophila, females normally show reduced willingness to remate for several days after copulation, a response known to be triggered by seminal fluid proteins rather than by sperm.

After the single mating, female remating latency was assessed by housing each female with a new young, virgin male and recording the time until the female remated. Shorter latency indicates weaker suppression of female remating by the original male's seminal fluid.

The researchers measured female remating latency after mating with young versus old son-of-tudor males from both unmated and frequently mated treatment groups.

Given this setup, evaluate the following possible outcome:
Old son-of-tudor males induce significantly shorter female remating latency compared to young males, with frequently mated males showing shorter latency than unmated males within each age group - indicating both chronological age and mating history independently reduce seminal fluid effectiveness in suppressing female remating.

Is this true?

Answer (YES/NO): NO